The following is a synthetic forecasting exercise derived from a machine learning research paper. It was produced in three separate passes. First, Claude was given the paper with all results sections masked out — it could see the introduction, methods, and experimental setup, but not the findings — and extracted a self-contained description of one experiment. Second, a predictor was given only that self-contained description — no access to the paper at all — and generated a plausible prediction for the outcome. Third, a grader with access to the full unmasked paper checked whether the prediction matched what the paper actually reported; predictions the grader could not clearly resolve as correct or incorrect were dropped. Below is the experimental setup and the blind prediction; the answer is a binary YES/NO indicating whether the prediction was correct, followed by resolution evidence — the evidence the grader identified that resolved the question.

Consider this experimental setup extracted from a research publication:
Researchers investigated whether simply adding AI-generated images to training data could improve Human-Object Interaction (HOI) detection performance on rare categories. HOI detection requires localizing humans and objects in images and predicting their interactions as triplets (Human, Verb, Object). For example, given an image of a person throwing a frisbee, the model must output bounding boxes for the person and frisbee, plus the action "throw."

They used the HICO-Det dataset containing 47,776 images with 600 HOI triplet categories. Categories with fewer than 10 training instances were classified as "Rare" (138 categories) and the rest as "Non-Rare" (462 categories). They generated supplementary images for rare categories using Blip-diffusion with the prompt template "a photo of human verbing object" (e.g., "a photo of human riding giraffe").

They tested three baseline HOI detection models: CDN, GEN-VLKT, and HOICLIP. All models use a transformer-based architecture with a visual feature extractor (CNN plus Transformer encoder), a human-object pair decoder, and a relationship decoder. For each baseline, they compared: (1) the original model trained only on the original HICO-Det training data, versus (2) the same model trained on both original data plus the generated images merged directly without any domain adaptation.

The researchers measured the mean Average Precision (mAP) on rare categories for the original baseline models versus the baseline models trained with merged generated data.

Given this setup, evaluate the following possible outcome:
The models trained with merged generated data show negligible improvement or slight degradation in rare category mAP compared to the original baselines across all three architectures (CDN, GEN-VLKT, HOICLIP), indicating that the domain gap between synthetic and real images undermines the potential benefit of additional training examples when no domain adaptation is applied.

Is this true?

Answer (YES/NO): YES